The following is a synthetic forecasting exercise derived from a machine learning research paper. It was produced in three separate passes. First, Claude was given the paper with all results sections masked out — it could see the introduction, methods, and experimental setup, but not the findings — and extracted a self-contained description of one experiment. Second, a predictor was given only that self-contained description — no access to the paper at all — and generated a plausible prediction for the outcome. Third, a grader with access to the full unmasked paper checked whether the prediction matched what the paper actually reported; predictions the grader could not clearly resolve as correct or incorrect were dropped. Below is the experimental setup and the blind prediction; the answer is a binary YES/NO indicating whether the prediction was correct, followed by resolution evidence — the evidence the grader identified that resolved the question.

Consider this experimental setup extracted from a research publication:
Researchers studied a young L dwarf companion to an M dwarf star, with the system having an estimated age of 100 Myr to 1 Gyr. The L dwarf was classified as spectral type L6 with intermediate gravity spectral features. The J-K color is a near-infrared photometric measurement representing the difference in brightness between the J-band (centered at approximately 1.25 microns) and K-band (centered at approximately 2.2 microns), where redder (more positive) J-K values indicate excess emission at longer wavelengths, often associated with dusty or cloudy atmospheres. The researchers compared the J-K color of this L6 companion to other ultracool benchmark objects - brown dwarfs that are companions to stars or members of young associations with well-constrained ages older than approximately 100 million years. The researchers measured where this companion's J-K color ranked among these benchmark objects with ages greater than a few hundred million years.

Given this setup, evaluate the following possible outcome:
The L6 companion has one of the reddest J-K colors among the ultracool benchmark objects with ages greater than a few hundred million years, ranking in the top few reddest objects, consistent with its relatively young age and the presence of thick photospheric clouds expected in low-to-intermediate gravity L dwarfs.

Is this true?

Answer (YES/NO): YES